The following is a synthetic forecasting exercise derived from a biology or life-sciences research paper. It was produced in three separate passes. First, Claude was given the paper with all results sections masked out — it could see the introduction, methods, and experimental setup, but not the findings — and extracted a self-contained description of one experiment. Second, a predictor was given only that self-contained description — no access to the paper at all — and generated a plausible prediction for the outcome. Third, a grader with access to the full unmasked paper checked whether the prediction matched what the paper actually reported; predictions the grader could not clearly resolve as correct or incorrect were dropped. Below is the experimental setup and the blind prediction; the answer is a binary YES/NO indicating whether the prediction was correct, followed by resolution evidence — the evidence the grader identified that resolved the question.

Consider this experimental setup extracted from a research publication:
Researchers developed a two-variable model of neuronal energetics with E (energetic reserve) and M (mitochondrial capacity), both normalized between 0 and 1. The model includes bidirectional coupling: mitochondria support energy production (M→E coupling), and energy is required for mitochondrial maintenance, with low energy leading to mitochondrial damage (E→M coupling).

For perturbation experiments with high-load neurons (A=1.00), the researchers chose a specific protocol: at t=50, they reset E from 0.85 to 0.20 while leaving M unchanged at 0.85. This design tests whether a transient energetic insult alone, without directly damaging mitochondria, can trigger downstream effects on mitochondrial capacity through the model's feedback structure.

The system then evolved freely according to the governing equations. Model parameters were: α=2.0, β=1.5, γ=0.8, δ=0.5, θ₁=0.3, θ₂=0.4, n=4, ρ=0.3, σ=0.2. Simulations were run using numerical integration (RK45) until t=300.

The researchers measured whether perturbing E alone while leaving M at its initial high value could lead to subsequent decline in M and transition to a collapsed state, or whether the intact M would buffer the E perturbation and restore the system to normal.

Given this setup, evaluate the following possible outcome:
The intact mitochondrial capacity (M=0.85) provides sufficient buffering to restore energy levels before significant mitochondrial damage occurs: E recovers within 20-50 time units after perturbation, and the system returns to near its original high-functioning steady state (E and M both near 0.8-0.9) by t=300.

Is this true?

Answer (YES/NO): NO